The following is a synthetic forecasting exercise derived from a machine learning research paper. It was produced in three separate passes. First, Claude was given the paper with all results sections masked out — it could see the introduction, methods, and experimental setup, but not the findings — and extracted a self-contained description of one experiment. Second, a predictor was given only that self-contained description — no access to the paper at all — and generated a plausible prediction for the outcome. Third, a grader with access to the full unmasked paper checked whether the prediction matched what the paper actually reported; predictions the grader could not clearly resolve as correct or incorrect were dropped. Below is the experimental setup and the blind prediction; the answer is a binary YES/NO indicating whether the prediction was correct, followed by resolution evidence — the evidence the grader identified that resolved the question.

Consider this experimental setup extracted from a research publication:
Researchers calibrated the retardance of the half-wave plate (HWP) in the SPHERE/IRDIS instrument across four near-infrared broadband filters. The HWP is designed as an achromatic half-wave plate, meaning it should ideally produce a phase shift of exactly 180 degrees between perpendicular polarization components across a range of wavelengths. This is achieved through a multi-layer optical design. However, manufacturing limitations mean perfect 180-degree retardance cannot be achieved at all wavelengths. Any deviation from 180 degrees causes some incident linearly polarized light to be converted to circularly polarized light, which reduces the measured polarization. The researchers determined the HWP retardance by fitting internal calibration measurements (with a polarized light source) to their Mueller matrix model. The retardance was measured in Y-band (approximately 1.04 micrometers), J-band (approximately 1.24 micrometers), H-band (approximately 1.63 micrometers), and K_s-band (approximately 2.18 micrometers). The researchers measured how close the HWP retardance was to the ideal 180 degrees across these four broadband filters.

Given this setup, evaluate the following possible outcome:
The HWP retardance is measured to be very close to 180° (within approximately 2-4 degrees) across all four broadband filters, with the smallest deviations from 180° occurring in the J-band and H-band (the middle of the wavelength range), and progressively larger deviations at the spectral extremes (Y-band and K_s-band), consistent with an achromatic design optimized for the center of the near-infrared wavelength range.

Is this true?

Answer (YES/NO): NO